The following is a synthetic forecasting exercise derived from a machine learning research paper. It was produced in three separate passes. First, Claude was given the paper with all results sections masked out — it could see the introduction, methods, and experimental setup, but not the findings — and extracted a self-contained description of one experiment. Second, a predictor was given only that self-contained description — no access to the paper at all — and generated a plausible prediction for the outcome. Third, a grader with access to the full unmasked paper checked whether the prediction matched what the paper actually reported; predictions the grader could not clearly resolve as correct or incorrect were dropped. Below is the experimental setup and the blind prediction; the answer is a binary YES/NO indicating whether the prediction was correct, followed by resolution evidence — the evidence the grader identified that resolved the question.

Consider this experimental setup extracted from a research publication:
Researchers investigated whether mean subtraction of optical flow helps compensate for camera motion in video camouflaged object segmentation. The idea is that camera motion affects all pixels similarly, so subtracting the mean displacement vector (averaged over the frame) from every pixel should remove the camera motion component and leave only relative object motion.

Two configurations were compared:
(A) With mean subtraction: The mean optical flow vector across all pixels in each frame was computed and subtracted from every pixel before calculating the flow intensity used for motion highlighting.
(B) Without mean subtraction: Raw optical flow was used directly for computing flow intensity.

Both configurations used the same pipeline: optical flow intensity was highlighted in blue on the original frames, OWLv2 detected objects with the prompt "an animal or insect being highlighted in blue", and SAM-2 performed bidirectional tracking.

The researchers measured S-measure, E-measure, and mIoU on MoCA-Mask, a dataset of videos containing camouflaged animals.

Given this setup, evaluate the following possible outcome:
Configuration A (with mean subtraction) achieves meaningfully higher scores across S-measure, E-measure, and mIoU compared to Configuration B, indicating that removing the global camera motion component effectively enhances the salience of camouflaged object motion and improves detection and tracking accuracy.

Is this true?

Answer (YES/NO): NO